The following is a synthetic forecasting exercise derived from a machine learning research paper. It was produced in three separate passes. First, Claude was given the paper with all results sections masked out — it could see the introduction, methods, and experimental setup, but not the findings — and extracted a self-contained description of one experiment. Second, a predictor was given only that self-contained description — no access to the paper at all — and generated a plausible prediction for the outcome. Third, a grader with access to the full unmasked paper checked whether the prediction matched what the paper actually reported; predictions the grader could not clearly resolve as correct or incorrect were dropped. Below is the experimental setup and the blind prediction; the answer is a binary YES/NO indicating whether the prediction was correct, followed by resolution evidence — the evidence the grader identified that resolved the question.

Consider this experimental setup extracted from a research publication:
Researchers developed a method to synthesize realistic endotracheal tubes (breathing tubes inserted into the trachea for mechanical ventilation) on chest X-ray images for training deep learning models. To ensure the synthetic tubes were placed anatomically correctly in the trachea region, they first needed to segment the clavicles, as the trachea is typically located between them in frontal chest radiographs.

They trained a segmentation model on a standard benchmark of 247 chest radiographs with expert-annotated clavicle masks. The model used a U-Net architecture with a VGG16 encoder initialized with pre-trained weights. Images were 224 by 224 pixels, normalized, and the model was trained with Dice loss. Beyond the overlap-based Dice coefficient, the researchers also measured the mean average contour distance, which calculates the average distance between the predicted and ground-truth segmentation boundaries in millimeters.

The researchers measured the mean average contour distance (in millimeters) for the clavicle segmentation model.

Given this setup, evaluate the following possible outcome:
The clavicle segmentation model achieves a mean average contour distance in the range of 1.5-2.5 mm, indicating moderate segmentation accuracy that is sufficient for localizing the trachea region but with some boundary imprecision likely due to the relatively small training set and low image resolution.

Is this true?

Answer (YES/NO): NO